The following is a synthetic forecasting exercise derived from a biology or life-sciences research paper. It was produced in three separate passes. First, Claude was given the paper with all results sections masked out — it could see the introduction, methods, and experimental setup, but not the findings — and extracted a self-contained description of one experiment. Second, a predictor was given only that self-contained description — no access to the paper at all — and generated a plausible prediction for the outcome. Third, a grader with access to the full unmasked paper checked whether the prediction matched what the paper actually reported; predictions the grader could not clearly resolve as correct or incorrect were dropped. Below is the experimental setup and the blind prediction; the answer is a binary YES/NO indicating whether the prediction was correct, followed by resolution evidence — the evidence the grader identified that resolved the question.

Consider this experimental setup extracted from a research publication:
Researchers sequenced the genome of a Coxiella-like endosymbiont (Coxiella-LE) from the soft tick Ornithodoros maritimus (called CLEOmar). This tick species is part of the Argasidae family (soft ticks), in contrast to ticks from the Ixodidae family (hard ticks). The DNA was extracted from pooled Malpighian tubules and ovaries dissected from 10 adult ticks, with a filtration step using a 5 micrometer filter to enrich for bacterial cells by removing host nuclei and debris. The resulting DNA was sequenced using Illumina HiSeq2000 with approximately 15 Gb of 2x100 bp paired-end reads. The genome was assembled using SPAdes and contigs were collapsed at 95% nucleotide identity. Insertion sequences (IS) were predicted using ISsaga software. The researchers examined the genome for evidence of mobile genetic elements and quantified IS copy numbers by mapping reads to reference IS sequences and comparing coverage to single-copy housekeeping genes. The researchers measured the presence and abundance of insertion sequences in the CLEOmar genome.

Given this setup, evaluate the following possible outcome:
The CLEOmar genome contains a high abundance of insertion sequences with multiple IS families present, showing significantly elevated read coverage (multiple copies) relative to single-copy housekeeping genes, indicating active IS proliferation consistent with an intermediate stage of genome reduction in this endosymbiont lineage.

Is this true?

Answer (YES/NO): YES